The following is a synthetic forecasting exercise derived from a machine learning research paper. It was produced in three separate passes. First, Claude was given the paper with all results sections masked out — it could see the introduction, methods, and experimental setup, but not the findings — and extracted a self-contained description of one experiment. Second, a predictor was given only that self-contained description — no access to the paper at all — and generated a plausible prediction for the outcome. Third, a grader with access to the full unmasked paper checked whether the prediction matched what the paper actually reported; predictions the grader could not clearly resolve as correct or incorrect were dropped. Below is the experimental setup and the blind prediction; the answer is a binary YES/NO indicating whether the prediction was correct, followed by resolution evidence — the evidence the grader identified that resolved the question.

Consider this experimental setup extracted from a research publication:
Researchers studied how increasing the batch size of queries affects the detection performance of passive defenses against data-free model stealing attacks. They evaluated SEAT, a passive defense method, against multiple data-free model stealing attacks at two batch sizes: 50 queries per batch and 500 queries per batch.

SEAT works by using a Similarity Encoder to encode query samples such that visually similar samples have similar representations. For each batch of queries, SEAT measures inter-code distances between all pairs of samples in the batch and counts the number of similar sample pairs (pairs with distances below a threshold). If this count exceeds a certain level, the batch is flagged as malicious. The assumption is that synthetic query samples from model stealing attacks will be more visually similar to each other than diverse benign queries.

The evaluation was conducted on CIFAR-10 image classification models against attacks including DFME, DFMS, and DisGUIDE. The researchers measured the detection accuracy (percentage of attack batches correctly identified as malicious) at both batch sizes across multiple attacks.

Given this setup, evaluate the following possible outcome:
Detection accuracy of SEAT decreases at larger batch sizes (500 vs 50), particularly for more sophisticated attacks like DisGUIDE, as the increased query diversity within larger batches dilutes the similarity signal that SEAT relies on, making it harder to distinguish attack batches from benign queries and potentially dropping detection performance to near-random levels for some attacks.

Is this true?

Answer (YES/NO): NO